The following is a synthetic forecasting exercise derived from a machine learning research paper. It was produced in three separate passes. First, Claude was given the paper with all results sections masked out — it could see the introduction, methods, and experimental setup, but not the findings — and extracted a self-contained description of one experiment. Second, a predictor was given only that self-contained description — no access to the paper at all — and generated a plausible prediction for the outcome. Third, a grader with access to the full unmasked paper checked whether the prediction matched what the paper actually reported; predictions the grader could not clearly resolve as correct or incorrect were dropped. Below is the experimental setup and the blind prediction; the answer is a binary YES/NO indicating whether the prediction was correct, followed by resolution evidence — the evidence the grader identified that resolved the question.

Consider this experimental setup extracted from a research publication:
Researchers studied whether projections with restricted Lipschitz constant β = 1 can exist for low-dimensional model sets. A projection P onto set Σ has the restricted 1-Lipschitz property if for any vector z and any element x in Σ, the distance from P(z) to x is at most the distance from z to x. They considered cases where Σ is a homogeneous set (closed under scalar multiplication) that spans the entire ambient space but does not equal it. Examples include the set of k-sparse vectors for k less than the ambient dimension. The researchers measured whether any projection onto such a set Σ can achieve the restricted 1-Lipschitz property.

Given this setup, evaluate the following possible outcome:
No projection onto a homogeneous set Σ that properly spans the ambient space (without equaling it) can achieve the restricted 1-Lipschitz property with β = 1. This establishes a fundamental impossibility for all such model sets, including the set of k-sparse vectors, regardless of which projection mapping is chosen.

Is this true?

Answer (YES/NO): YES